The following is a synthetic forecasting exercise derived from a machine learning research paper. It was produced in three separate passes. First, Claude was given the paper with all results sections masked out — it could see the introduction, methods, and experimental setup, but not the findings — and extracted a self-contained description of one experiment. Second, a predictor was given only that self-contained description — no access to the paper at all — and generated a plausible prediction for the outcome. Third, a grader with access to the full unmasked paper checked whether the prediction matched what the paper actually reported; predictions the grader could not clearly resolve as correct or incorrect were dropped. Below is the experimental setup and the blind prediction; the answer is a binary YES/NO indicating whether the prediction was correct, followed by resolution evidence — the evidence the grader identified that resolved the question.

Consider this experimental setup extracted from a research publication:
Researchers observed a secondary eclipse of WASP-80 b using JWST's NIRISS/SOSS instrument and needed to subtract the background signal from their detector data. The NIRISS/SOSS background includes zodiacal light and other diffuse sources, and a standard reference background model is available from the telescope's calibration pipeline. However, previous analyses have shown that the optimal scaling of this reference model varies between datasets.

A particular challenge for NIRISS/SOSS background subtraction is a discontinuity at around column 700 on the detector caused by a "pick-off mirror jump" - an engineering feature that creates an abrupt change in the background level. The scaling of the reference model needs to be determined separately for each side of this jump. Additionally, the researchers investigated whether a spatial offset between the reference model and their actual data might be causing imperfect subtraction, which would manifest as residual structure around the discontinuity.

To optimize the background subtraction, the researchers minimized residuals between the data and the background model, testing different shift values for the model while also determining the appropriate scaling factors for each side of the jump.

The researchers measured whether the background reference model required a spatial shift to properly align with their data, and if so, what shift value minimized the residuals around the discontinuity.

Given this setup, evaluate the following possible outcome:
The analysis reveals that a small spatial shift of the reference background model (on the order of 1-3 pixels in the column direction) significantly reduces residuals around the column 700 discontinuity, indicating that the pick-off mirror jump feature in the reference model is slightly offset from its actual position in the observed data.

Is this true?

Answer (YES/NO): YES